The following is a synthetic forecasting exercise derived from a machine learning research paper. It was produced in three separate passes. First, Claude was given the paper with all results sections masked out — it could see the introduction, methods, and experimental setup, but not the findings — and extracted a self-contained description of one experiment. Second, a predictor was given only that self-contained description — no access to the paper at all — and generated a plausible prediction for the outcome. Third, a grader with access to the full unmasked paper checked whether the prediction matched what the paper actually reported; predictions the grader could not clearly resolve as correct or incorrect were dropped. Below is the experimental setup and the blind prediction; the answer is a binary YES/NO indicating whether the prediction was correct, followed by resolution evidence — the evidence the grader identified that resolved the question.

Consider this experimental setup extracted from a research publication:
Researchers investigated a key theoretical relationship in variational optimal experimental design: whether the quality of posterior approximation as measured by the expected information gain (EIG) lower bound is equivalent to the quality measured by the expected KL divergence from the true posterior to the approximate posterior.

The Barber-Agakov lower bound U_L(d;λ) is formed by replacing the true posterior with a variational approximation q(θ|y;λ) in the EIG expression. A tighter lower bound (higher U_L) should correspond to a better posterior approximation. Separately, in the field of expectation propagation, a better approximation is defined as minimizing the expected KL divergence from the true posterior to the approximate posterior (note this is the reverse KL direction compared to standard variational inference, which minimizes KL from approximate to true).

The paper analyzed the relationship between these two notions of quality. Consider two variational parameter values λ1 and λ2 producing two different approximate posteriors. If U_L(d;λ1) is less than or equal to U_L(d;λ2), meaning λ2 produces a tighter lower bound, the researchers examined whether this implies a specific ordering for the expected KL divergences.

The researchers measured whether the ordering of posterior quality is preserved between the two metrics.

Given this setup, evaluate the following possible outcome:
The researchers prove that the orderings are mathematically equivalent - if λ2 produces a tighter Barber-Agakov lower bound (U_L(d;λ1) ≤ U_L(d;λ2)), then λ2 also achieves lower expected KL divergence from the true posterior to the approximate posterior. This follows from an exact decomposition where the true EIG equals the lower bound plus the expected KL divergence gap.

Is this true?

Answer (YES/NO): YES